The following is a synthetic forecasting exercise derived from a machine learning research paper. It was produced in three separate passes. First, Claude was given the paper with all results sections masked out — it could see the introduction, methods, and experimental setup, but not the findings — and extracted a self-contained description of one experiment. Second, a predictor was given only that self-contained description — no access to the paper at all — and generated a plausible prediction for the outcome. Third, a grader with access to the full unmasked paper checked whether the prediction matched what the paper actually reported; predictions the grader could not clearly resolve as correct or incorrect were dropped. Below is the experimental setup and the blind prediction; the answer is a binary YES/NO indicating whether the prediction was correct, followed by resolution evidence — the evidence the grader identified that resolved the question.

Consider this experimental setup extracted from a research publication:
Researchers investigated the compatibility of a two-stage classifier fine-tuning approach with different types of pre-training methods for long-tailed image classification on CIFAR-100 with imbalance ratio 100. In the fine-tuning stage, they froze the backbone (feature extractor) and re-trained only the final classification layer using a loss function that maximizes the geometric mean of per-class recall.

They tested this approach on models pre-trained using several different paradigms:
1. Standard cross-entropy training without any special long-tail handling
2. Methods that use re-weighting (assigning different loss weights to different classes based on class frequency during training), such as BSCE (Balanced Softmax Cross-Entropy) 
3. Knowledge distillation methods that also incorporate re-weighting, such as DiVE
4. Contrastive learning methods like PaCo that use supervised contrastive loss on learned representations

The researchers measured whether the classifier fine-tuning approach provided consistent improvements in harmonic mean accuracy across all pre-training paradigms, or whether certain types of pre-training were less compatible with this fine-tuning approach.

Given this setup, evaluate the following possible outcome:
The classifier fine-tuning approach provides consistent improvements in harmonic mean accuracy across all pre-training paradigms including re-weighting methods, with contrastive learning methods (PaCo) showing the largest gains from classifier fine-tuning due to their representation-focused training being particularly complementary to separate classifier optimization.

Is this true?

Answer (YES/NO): NO